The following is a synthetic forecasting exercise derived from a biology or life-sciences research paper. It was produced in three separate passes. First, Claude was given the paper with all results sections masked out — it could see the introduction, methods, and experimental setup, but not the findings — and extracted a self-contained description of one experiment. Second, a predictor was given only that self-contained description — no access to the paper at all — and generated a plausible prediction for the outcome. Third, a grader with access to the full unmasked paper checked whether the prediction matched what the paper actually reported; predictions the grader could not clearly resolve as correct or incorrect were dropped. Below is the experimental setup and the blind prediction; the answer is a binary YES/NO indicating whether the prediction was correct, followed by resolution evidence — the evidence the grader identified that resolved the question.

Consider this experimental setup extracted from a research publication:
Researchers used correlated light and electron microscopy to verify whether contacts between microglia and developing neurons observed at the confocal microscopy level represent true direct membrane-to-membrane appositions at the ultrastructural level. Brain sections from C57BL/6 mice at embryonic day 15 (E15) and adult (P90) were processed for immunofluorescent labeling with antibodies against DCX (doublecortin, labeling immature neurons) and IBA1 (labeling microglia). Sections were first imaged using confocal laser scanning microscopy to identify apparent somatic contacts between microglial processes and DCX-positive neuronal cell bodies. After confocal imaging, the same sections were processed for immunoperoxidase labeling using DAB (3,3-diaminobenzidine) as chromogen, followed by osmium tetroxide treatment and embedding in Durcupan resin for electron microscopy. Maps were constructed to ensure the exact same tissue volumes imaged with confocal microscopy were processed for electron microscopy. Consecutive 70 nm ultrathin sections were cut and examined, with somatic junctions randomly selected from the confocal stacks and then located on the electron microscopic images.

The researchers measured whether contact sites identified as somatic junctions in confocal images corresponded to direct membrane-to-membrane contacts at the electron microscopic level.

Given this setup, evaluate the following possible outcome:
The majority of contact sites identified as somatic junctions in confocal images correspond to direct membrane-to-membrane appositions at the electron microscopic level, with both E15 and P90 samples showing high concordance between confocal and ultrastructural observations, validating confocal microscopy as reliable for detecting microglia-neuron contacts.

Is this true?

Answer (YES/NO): YES